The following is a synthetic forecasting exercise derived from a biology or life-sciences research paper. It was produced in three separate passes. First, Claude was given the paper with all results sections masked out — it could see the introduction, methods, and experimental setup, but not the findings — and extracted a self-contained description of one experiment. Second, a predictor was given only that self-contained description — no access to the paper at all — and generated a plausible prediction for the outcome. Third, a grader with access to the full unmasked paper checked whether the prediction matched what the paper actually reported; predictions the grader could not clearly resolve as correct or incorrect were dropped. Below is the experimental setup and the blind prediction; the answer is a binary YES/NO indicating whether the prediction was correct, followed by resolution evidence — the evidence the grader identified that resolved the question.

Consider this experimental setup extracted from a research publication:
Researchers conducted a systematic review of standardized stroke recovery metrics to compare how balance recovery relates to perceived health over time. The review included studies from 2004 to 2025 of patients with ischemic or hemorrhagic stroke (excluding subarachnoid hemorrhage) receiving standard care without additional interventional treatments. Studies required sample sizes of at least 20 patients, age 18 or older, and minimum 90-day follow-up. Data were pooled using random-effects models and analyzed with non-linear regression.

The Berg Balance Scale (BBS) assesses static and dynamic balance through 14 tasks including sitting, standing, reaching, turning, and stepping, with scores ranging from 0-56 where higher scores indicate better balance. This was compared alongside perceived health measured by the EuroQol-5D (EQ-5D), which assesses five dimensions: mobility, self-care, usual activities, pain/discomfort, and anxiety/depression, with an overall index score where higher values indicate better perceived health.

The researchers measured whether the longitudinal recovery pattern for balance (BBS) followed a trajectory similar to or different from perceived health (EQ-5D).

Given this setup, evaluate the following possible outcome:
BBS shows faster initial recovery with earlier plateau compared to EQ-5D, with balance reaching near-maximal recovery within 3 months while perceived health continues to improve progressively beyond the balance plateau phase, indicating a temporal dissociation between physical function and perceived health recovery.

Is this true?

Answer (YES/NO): NO